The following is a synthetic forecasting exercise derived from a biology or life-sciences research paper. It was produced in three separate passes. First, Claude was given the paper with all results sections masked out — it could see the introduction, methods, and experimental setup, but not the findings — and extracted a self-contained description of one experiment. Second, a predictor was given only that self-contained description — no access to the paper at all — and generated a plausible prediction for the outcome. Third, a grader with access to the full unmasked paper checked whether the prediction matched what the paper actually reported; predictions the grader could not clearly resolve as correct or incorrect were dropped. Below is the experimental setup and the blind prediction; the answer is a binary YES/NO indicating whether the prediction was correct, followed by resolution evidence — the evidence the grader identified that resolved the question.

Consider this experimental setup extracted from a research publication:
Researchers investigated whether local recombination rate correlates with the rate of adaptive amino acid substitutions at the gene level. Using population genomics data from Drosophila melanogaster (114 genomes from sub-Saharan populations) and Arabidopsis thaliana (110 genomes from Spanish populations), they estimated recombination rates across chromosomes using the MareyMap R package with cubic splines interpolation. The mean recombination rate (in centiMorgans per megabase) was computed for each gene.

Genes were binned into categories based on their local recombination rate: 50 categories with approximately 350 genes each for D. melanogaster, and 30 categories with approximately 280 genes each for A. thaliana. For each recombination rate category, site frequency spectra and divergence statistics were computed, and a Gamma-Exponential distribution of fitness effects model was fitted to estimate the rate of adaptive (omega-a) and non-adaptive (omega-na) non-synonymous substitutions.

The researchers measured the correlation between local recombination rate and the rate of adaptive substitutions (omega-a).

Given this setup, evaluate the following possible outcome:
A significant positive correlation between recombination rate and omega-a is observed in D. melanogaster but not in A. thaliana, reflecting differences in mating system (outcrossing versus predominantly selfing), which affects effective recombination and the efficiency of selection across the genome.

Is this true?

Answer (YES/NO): NO